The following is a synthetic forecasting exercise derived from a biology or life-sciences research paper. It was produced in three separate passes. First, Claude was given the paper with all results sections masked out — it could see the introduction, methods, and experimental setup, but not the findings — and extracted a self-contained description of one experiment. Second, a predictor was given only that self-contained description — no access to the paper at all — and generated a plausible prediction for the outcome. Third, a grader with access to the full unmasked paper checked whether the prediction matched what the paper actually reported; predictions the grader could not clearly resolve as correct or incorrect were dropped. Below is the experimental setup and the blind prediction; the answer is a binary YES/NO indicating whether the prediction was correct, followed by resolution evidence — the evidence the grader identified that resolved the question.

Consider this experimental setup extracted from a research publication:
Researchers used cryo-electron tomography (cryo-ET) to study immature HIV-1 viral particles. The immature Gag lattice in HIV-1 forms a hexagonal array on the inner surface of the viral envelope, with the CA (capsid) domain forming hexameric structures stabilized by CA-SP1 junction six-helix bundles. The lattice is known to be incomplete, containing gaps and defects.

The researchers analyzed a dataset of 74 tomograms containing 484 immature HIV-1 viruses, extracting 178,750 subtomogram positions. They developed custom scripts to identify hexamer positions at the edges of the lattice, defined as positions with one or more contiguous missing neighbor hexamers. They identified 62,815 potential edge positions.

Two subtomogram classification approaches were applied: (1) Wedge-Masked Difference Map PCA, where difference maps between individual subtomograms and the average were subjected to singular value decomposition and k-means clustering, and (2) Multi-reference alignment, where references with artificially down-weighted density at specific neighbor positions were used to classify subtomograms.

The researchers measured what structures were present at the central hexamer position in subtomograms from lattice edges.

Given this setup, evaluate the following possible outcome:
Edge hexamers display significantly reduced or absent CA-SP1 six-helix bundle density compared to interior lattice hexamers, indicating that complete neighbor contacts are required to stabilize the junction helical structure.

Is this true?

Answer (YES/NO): NO